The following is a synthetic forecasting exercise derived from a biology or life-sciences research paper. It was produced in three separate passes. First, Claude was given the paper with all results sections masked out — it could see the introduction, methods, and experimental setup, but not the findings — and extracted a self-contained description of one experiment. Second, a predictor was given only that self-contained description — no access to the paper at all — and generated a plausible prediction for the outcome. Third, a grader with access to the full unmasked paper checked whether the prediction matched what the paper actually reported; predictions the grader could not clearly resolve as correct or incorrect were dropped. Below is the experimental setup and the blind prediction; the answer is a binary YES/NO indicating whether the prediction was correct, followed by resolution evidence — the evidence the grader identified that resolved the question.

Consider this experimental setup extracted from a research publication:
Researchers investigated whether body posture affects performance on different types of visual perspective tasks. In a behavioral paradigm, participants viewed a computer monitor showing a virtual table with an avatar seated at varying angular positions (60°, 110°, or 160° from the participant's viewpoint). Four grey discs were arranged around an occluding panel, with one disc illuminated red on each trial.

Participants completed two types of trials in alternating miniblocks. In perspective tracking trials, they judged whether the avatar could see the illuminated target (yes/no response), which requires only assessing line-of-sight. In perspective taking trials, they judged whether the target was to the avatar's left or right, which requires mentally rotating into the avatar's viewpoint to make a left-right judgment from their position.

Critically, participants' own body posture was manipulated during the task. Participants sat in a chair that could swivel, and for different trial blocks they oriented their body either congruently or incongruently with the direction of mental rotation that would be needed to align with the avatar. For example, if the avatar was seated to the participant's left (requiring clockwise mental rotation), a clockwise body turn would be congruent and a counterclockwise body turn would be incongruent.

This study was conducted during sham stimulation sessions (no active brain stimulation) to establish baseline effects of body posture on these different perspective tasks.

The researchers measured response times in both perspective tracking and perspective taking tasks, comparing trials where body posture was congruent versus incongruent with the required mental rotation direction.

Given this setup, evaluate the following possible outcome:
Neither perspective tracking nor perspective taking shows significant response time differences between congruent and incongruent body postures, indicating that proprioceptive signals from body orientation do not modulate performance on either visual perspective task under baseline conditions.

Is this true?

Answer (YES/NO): NO